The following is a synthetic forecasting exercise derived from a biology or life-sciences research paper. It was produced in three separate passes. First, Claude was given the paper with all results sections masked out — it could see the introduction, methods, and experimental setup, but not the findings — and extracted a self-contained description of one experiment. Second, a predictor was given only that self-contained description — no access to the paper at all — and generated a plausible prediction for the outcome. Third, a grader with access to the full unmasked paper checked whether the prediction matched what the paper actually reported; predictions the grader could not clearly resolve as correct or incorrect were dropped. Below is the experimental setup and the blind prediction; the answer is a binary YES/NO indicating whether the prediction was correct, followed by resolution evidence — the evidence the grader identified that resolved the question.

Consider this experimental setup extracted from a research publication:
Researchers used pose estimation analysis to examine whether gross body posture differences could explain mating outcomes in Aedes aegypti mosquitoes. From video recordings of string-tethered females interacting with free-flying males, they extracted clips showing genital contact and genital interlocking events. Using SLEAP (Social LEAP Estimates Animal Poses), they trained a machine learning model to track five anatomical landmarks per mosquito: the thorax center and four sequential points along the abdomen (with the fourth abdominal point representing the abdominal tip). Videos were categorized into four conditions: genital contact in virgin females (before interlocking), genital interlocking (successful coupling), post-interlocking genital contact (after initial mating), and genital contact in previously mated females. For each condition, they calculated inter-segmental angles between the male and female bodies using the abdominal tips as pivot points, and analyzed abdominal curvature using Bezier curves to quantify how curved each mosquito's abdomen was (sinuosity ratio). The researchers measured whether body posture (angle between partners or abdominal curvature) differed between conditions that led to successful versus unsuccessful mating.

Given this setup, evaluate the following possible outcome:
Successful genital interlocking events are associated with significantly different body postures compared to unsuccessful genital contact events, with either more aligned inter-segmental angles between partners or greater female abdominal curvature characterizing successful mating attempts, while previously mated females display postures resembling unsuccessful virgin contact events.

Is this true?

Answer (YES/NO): NO